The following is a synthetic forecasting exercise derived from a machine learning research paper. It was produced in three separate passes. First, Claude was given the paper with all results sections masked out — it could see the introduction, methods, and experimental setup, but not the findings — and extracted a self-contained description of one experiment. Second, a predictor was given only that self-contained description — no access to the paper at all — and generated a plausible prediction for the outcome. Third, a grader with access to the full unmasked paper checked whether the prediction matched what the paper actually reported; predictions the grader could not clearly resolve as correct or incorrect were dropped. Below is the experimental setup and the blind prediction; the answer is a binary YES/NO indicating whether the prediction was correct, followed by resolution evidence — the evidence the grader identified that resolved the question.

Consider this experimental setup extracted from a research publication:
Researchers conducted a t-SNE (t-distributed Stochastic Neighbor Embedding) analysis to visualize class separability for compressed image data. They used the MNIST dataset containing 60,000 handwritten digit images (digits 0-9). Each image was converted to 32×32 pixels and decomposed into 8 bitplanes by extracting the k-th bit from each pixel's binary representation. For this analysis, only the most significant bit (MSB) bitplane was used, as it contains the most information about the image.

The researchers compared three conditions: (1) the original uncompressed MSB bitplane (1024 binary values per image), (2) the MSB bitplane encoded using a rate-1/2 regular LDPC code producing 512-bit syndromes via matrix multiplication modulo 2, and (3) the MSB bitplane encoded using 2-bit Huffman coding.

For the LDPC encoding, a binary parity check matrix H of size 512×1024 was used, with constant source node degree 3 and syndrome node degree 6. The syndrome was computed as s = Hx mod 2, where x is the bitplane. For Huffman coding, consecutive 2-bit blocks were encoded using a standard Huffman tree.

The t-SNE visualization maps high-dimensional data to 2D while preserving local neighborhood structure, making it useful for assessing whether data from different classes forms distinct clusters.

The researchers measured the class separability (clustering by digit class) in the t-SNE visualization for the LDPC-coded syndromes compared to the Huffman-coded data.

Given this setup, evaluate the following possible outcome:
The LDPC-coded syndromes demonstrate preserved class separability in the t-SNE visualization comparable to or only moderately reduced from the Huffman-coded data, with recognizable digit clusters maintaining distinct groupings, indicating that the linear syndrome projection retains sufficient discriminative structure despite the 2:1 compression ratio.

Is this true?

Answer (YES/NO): NO